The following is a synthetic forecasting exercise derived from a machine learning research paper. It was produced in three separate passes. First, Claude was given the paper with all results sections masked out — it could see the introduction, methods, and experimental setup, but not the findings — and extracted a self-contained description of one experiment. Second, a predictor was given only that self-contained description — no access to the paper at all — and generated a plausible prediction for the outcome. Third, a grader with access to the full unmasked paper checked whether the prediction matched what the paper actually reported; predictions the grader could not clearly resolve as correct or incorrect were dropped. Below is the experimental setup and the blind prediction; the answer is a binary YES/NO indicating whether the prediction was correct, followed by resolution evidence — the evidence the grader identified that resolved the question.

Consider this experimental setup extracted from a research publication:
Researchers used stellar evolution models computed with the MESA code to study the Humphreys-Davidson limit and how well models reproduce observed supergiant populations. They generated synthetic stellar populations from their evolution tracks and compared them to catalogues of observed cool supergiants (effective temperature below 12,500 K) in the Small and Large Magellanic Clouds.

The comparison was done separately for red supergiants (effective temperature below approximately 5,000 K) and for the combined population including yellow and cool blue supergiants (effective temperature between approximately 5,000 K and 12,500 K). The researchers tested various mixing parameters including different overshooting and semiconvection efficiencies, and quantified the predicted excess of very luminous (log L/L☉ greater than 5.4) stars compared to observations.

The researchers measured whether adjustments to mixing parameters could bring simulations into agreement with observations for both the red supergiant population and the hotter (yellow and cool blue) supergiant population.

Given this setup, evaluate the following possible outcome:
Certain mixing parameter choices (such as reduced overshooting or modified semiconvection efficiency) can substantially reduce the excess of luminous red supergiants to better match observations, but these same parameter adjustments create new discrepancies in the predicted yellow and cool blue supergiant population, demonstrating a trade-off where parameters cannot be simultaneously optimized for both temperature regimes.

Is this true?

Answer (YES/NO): YES